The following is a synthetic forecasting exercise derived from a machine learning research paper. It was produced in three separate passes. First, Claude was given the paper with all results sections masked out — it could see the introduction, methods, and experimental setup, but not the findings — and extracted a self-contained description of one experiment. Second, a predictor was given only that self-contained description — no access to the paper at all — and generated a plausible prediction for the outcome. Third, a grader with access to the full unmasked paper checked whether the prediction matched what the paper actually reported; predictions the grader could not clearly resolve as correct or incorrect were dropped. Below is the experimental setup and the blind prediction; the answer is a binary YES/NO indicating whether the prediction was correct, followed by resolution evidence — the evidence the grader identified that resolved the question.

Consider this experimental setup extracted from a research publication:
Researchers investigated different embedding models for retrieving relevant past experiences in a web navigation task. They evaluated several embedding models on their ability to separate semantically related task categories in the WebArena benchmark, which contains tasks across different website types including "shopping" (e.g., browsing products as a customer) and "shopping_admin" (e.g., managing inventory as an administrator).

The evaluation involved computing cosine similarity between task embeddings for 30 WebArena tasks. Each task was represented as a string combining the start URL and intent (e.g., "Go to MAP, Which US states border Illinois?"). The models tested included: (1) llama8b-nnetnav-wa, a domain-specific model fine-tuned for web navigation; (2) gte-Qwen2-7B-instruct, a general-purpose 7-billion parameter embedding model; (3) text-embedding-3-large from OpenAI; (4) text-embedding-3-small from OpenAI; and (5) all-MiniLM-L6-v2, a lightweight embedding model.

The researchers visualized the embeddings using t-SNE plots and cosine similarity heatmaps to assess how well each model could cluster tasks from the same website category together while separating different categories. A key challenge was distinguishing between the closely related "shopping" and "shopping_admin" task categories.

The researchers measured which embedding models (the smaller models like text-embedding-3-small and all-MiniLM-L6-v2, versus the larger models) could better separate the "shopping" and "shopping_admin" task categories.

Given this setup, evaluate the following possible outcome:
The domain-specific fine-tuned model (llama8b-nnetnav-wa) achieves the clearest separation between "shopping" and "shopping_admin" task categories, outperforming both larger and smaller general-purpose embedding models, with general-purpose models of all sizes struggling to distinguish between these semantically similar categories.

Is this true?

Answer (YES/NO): NO